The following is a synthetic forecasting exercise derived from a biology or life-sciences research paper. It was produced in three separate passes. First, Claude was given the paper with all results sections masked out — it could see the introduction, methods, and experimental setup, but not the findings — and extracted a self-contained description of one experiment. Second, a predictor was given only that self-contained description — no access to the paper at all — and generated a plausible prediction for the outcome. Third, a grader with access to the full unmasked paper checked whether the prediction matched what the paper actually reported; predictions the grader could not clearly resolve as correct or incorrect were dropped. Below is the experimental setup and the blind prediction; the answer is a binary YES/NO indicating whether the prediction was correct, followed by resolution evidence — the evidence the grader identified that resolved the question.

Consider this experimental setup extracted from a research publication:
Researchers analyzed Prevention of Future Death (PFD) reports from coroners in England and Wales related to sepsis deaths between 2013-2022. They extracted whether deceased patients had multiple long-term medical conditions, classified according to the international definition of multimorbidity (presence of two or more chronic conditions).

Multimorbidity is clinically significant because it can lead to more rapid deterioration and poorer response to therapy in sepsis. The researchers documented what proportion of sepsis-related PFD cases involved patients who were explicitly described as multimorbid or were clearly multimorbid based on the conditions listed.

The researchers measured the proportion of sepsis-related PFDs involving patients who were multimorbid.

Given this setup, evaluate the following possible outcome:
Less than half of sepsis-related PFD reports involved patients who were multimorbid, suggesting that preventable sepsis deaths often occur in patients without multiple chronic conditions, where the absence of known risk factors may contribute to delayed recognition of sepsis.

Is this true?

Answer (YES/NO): YES